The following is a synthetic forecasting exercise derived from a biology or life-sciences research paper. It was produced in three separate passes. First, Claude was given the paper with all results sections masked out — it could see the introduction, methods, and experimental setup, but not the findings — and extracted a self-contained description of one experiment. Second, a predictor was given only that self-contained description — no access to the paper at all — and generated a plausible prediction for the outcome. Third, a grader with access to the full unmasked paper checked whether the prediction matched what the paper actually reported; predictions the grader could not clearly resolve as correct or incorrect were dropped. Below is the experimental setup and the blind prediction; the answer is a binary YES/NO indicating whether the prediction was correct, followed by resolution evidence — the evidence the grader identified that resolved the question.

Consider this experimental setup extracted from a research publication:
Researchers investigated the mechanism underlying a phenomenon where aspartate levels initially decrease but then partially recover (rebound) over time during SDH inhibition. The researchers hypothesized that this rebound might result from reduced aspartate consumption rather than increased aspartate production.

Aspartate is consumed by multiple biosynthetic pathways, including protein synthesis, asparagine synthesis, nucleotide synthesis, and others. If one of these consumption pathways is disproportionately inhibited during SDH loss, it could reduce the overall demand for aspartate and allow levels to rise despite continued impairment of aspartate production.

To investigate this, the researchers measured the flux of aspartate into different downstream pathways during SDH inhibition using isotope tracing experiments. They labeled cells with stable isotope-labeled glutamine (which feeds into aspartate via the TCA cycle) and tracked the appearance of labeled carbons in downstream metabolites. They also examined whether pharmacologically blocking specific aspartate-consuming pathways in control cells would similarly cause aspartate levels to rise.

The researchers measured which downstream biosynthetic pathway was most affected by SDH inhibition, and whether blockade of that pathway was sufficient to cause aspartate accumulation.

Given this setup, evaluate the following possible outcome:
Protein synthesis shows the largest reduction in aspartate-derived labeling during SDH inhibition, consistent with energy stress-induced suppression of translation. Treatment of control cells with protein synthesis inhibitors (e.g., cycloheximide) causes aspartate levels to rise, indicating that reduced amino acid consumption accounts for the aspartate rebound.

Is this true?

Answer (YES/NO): NO